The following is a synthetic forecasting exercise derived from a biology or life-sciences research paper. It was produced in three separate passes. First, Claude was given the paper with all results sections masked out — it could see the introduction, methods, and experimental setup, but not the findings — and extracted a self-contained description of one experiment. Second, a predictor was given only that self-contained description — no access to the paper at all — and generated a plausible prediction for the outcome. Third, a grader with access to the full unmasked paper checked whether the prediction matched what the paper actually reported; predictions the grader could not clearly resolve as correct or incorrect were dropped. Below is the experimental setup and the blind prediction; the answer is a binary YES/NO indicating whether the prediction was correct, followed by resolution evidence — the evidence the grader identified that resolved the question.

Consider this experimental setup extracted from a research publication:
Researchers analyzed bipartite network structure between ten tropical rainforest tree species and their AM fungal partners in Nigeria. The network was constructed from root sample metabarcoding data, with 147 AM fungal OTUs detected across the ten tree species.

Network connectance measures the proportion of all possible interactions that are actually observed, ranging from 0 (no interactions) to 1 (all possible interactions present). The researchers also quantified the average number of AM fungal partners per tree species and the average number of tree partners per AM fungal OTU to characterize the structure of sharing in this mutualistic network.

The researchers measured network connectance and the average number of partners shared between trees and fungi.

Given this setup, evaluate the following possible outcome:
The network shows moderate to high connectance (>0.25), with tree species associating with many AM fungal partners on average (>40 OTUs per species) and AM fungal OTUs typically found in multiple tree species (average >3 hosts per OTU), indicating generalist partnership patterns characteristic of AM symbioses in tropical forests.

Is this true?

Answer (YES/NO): YES